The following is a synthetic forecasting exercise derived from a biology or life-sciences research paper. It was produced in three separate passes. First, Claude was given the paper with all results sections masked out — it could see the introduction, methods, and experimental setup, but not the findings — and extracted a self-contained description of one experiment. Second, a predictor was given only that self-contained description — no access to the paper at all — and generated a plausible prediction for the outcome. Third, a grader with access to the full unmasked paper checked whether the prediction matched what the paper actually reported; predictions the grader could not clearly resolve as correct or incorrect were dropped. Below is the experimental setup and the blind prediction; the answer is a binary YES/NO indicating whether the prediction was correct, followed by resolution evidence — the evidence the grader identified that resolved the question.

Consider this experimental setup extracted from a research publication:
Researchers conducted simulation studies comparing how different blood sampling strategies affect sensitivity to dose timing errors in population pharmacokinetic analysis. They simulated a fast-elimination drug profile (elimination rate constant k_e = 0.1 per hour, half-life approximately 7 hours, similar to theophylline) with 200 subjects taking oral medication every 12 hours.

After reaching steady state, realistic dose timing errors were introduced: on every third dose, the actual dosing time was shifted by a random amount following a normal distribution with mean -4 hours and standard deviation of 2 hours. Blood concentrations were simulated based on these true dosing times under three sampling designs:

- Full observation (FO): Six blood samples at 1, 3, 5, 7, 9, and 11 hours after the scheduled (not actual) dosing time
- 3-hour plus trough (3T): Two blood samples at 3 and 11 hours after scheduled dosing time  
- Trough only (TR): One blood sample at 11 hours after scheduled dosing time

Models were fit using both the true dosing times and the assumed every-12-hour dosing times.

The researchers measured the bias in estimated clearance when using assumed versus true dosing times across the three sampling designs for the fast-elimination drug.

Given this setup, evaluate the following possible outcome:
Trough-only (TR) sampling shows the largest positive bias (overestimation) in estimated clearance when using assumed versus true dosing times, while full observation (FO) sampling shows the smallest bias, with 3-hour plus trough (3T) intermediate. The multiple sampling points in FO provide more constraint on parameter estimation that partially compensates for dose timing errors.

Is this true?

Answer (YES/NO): NO